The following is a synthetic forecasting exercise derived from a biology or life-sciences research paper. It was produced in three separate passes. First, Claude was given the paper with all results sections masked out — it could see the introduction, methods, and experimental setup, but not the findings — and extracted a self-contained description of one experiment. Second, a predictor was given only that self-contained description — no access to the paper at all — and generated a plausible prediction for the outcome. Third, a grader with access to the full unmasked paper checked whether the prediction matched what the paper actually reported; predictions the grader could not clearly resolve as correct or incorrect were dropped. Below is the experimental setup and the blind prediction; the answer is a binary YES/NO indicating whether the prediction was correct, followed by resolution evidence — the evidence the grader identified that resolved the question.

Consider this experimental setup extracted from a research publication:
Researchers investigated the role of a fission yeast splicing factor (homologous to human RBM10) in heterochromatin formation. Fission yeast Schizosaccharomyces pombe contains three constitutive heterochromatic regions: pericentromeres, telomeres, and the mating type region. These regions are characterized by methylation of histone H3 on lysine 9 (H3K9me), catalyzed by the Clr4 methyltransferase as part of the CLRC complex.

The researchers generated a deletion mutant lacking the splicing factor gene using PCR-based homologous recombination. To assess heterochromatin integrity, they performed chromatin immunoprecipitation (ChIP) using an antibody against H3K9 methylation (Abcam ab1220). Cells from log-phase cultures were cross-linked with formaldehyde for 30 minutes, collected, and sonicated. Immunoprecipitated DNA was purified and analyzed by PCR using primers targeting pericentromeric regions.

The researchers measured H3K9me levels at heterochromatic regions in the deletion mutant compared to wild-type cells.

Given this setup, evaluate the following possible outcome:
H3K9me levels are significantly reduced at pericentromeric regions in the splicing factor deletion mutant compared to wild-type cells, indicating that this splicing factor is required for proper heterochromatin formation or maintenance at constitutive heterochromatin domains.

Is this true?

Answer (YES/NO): YES